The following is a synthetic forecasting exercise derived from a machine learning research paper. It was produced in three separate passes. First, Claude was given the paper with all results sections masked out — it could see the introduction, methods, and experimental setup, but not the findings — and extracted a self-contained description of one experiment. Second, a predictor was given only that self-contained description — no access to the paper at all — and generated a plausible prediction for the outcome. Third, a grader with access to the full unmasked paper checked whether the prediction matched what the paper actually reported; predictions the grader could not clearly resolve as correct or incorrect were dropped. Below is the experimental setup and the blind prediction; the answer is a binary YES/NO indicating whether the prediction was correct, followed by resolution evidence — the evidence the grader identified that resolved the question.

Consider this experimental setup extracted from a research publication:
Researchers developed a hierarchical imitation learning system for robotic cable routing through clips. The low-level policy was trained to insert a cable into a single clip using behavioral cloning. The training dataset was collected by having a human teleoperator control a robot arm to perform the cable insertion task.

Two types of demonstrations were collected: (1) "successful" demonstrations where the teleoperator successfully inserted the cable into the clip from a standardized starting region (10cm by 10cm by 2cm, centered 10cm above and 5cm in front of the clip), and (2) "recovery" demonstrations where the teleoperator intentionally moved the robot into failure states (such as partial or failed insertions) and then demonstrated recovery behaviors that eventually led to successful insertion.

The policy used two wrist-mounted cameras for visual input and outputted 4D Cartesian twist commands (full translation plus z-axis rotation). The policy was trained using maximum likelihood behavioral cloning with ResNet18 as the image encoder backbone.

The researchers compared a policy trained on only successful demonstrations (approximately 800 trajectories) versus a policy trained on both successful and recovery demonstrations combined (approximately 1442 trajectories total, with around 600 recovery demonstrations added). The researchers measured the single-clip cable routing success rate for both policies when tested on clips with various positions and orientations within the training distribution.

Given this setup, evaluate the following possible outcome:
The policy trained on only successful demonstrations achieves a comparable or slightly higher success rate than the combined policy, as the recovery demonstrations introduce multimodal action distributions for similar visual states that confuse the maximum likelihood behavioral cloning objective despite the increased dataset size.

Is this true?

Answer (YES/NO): NO